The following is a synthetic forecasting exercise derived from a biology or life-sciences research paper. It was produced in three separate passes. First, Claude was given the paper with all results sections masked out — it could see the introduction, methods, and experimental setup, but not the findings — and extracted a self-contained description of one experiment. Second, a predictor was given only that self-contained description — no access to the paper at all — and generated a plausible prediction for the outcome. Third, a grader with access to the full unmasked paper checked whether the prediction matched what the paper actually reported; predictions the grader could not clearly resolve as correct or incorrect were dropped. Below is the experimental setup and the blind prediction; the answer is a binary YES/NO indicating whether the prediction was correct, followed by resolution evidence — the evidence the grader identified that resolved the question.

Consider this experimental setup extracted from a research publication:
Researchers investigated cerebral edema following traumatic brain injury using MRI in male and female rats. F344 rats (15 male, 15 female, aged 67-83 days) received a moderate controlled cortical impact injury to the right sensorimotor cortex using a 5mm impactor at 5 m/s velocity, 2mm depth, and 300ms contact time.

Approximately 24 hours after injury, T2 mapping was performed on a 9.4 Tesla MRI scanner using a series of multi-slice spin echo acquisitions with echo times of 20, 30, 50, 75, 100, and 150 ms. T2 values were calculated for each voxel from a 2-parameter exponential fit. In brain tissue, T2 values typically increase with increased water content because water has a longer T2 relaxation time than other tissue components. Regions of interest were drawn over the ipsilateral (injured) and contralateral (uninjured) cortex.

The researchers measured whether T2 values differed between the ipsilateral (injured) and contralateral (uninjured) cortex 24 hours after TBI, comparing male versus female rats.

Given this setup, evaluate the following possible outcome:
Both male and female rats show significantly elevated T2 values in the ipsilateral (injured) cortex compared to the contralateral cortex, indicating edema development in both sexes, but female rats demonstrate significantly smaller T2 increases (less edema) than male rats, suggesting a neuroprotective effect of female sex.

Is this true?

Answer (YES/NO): NO